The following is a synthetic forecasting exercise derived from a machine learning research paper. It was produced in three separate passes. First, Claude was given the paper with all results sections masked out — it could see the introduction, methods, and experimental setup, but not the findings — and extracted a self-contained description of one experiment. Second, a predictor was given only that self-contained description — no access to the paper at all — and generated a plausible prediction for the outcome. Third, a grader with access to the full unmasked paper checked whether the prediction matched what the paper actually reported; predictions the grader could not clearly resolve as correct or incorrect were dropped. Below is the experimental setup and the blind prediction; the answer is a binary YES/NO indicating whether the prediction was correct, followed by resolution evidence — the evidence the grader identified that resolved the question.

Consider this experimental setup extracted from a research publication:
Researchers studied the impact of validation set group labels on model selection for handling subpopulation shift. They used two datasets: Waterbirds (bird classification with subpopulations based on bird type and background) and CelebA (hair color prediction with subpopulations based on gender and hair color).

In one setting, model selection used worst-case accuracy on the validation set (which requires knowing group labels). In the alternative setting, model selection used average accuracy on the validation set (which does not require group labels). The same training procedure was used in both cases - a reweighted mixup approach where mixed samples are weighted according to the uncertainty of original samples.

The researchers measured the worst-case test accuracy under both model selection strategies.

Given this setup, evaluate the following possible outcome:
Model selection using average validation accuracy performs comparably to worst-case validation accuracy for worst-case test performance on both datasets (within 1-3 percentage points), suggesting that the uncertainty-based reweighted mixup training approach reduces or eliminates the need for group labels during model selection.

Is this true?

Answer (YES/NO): YES